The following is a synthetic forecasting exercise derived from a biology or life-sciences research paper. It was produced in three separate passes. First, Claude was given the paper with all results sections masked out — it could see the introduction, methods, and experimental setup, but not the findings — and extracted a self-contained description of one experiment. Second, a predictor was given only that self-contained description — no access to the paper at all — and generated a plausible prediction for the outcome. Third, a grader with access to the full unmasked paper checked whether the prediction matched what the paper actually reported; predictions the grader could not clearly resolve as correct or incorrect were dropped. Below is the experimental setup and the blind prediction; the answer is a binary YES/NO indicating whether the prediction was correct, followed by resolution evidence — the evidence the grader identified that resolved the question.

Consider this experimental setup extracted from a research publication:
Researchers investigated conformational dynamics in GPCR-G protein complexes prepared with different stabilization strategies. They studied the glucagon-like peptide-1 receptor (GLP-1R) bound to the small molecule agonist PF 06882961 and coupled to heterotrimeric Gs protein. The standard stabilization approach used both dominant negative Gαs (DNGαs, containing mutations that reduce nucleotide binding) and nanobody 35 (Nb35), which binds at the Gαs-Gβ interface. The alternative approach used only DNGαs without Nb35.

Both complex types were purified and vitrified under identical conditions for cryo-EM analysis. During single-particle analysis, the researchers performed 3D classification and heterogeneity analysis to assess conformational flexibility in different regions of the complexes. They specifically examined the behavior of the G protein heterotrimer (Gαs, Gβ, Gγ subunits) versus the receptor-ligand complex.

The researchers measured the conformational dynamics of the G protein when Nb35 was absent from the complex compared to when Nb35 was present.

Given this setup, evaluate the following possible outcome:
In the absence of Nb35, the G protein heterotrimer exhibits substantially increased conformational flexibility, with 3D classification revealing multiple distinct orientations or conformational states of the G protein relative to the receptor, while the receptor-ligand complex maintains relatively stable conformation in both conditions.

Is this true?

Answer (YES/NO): YES